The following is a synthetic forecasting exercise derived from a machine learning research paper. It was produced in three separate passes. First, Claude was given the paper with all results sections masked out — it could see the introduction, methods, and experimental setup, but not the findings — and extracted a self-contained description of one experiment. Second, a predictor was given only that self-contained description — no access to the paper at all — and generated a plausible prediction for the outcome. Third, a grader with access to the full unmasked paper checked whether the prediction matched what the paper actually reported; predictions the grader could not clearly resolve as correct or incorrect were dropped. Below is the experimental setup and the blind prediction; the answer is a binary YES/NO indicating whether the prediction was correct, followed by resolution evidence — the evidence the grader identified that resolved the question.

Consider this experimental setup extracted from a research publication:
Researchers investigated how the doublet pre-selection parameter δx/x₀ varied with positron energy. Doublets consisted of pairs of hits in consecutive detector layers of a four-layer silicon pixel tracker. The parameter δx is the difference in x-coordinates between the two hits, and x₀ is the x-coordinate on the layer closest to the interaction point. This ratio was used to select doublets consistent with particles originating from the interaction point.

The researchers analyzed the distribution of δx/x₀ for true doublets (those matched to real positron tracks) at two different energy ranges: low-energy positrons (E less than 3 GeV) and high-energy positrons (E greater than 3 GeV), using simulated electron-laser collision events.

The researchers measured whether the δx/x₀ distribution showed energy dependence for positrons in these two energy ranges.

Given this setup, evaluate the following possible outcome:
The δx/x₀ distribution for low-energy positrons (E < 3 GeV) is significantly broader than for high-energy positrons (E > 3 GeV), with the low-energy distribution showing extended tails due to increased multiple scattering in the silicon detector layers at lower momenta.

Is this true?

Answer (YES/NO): NO